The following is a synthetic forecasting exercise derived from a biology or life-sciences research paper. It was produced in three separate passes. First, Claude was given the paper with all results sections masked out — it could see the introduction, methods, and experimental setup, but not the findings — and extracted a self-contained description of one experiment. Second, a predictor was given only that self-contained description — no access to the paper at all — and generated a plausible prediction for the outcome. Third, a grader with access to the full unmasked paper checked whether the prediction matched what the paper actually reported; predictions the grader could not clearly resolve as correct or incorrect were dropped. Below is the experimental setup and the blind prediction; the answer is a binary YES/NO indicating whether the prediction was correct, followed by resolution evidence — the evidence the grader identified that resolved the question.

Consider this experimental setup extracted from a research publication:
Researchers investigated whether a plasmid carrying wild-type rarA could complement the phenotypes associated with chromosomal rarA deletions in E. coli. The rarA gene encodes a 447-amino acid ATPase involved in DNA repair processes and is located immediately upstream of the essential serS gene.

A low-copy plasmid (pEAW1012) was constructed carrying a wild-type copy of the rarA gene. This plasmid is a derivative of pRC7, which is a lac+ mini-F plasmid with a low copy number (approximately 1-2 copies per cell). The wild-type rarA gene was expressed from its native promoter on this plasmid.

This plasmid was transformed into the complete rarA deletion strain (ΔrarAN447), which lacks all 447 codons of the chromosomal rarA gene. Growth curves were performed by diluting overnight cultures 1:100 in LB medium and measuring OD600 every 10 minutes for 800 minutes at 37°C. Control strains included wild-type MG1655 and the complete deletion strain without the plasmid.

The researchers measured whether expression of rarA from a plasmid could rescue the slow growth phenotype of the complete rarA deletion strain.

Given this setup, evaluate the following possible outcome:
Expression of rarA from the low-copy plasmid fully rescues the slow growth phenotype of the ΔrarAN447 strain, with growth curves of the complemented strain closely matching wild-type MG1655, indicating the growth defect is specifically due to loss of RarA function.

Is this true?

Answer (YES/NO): NO